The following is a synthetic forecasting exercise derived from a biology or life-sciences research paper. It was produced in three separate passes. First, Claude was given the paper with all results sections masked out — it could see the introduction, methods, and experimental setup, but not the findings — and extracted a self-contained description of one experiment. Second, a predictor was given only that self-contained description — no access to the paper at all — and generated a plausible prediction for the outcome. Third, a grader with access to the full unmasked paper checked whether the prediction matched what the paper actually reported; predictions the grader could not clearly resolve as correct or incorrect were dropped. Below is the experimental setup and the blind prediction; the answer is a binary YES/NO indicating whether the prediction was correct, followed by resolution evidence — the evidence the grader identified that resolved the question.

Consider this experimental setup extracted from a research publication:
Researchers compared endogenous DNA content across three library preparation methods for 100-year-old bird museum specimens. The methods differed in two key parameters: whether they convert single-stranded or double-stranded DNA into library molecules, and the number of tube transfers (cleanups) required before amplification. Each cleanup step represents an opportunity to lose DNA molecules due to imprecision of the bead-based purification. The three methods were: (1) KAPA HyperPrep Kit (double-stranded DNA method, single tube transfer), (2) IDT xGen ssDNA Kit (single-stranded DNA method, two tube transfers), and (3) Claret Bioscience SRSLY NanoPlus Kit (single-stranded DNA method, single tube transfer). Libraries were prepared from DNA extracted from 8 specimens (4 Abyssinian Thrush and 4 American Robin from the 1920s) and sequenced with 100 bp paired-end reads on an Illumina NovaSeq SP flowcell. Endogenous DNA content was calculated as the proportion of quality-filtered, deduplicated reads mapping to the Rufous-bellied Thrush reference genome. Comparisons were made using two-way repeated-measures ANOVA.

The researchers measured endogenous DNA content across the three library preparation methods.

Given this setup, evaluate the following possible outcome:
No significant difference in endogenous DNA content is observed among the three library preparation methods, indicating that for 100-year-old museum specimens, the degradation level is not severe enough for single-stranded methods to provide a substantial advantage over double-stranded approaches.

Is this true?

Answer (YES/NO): NO